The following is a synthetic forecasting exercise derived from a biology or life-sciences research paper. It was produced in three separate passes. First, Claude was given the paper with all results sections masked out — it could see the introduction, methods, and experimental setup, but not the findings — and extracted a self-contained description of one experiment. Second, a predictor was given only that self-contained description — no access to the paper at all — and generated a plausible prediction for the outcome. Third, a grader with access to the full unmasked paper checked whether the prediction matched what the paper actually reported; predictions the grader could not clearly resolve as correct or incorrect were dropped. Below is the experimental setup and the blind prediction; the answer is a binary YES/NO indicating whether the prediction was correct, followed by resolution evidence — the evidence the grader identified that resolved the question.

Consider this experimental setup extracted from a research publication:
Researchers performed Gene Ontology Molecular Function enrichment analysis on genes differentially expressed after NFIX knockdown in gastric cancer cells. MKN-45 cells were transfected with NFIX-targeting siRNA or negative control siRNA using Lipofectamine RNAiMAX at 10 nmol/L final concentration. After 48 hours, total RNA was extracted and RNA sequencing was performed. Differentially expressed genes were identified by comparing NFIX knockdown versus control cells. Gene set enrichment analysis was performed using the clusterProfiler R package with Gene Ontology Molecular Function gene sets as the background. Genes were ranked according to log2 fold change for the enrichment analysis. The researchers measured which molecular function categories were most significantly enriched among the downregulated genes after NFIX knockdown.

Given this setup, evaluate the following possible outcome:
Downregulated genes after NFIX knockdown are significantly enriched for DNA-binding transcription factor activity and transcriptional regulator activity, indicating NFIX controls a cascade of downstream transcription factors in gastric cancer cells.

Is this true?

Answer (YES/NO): NO